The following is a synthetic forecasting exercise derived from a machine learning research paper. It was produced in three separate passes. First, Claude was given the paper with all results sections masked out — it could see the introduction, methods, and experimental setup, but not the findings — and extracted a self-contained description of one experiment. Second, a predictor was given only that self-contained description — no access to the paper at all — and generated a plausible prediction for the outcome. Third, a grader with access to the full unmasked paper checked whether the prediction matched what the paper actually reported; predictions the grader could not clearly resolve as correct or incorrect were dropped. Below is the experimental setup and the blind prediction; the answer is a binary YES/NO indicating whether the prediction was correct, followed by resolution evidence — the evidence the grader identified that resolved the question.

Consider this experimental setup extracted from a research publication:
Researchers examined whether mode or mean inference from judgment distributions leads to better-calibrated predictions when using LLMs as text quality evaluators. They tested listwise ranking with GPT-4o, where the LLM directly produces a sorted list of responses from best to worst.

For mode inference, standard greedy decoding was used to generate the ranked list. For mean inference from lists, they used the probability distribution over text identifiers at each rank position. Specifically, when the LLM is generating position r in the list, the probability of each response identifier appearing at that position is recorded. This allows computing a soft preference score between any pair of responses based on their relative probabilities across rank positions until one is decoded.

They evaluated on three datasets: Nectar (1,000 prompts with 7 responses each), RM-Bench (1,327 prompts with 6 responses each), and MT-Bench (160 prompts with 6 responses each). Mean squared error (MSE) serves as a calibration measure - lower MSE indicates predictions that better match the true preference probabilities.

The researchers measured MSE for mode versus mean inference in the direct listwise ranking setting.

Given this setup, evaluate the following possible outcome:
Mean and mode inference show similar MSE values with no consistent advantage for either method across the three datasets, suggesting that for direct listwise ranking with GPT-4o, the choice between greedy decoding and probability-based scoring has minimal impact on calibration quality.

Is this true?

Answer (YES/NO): NO